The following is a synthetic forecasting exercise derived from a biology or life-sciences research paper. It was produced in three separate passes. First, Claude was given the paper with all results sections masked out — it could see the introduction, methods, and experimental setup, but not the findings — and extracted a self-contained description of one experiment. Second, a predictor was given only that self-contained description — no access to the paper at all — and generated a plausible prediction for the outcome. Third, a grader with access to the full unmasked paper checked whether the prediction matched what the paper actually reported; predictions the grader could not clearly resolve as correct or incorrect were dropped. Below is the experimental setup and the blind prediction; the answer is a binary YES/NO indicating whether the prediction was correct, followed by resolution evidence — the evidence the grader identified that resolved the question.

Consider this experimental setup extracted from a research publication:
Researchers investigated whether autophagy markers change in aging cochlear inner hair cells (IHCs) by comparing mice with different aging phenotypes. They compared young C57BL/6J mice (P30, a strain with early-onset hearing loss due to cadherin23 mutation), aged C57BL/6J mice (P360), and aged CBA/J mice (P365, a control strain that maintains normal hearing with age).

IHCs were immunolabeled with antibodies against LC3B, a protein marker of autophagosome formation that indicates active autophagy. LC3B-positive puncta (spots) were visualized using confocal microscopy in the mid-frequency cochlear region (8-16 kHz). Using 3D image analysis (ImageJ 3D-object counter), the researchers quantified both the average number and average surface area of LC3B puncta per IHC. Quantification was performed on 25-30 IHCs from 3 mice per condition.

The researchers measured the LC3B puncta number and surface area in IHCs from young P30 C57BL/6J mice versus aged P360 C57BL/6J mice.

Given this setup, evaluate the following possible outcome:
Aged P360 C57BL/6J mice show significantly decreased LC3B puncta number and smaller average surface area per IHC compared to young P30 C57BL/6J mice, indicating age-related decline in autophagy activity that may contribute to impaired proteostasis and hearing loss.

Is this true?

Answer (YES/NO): NO